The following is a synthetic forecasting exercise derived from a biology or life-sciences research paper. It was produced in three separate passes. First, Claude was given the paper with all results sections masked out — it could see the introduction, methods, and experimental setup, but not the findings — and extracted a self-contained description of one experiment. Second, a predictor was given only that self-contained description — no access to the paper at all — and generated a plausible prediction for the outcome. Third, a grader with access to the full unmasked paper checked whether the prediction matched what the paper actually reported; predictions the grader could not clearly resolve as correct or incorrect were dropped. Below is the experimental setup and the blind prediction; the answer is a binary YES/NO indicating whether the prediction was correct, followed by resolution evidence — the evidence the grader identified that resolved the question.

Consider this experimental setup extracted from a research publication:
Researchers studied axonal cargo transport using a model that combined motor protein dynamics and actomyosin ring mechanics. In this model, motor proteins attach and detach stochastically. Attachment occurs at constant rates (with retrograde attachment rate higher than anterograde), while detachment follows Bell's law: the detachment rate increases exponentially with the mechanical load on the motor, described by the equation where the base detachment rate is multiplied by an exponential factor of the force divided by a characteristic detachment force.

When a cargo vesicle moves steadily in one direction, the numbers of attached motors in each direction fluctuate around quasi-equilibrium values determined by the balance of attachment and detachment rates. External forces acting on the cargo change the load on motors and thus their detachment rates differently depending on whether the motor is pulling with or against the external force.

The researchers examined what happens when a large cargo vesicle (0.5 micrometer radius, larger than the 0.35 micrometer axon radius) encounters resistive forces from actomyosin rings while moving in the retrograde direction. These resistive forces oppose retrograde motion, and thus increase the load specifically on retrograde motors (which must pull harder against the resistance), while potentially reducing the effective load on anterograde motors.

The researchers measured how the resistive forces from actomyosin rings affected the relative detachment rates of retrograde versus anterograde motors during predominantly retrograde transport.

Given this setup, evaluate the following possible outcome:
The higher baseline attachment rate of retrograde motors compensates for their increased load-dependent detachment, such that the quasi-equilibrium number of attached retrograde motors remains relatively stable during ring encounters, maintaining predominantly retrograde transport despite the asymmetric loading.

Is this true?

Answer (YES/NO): NO